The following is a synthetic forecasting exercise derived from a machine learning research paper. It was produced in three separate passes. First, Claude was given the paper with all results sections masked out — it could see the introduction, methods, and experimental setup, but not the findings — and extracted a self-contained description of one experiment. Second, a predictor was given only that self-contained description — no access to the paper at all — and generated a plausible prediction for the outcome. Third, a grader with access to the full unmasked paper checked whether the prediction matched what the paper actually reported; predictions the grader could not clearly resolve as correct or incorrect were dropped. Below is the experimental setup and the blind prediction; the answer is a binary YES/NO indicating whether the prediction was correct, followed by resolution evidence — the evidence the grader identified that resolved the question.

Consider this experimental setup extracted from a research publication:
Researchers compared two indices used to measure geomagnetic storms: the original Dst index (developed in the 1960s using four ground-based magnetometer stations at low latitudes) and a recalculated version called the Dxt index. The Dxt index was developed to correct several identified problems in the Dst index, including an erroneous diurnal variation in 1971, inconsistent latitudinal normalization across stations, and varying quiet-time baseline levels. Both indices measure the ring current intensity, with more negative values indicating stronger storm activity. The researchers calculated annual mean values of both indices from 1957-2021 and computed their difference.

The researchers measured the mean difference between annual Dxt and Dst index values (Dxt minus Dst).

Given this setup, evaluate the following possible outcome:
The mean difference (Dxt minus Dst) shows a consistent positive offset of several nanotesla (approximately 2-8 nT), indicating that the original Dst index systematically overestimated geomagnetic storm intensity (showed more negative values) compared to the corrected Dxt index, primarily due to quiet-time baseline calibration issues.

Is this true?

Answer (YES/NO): NO